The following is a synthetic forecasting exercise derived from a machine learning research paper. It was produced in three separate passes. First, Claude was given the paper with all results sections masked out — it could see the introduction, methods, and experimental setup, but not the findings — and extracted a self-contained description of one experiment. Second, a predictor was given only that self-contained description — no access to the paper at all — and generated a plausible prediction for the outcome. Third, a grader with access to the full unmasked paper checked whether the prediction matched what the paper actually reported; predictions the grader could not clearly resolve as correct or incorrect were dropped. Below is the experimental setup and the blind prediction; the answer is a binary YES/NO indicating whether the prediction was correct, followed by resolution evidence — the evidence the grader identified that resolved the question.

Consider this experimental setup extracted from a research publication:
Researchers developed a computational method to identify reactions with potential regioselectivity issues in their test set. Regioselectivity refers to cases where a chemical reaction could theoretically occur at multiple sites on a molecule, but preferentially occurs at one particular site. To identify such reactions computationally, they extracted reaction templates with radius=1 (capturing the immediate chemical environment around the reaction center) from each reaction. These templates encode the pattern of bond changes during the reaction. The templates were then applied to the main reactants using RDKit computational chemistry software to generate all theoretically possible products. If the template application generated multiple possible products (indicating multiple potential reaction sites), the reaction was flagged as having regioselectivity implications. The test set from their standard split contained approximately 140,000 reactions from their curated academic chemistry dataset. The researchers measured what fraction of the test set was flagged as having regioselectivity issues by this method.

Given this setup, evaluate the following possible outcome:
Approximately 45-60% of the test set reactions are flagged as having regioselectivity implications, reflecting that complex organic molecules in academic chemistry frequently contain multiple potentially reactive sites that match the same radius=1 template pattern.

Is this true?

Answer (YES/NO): NO